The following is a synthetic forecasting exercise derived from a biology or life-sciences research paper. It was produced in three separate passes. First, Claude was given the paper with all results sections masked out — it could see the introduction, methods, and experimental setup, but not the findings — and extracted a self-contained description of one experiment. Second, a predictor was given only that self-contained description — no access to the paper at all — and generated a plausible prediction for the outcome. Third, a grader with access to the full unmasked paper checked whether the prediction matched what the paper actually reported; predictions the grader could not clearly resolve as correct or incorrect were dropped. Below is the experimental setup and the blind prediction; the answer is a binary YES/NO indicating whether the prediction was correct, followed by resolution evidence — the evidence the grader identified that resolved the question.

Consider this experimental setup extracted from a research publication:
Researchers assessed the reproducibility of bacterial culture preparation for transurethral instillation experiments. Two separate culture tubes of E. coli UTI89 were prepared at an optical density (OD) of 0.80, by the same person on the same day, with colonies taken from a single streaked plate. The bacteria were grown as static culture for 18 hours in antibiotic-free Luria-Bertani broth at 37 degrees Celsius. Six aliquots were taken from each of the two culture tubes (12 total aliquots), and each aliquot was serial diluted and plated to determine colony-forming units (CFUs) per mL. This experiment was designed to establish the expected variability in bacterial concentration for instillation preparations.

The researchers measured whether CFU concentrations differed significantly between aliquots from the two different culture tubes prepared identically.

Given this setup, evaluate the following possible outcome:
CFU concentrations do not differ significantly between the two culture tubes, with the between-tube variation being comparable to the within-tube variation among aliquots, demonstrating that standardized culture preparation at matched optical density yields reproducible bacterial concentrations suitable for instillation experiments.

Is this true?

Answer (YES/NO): NO